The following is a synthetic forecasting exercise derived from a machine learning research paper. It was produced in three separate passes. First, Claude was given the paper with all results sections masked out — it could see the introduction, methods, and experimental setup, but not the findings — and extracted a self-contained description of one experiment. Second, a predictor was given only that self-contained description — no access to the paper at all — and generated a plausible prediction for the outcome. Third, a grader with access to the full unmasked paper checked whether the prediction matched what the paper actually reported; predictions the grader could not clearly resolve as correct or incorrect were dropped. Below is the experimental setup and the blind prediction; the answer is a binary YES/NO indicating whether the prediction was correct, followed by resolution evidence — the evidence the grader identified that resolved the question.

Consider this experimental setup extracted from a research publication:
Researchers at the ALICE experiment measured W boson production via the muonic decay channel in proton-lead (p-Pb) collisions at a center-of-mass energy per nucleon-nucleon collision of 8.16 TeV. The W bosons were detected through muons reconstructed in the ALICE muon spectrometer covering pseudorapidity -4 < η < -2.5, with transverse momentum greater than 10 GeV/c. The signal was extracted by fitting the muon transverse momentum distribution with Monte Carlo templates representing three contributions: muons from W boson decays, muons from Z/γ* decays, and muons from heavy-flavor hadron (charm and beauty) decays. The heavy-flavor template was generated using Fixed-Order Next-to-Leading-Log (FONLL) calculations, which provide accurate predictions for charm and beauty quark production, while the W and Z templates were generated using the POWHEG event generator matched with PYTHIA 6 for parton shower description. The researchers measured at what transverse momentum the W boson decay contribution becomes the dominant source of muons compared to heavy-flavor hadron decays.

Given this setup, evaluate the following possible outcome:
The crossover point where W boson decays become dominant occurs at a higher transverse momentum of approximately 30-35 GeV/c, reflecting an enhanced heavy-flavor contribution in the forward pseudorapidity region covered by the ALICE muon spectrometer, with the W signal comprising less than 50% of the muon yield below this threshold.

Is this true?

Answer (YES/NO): NO